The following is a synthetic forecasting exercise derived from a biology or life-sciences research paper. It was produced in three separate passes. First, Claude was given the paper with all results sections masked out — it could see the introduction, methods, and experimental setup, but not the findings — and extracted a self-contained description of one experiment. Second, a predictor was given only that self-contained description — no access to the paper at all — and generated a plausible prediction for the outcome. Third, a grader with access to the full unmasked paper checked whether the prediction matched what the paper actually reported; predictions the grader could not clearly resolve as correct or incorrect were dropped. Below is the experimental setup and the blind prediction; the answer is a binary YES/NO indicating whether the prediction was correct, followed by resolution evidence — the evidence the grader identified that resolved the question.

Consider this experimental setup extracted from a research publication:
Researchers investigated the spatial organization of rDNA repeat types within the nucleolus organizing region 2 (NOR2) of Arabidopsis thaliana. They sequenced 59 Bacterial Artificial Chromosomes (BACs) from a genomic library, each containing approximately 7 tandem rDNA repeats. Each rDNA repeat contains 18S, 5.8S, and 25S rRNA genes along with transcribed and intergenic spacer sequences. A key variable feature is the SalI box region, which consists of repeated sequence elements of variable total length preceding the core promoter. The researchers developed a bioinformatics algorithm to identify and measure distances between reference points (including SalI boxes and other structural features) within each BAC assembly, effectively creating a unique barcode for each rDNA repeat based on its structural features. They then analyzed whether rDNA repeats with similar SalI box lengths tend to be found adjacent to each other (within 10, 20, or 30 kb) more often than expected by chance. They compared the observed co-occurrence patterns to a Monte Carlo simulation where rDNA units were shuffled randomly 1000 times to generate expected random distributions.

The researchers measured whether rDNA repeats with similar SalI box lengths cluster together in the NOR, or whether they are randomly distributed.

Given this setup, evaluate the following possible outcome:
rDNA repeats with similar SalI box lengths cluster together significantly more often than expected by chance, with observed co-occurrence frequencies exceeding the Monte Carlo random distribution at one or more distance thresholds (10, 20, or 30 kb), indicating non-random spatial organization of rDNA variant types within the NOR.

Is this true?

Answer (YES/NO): YES